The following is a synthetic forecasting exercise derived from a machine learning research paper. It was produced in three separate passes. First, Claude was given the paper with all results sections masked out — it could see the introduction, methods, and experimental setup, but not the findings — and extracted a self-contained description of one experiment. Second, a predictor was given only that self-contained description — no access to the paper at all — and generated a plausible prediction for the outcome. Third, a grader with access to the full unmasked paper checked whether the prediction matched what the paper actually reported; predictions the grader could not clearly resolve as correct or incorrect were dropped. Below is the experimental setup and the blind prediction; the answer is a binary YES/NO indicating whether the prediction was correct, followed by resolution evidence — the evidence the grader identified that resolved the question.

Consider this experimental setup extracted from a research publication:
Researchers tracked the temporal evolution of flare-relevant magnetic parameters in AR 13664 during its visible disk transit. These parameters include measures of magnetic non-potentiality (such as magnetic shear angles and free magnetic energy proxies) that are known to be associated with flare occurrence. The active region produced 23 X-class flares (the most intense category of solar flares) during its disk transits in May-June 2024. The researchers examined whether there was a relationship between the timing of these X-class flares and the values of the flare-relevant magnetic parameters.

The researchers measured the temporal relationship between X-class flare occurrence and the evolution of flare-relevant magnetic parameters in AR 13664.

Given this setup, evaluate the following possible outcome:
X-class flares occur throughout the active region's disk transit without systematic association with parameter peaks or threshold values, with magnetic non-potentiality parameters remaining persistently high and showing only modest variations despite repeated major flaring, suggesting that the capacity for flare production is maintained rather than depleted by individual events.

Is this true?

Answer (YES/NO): NO